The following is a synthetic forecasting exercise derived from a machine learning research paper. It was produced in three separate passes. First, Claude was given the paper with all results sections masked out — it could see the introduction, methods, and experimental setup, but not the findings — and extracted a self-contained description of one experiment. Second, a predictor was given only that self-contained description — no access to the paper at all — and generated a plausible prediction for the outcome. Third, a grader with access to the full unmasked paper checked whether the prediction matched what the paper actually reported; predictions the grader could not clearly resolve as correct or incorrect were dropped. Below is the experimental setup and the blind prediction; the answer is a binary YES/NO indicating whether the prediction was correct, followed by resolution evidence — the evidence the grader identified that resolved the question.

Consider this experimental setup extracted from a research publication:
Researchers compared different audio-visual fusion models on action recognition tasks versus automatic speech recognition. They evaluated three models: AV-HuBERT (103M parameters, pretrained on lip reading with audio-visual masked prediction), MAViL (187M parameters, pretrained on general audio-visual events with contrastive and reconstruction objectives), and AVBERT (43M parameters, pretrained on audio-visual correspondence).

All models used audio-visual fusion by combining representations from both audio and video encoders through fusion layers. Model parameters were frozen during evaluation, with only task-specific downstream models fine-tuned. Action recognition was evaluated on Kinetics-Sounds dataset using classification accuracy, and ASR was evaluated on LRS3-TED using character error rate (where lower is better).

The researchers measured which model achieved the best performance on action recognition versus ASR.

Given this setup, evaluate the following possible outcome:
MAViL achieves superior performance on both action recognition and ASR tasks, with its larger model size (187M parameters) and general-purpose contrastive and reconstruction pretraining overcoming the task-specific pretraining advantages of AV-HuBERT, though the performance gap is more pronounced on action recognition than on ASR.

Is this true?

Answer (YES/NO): NO